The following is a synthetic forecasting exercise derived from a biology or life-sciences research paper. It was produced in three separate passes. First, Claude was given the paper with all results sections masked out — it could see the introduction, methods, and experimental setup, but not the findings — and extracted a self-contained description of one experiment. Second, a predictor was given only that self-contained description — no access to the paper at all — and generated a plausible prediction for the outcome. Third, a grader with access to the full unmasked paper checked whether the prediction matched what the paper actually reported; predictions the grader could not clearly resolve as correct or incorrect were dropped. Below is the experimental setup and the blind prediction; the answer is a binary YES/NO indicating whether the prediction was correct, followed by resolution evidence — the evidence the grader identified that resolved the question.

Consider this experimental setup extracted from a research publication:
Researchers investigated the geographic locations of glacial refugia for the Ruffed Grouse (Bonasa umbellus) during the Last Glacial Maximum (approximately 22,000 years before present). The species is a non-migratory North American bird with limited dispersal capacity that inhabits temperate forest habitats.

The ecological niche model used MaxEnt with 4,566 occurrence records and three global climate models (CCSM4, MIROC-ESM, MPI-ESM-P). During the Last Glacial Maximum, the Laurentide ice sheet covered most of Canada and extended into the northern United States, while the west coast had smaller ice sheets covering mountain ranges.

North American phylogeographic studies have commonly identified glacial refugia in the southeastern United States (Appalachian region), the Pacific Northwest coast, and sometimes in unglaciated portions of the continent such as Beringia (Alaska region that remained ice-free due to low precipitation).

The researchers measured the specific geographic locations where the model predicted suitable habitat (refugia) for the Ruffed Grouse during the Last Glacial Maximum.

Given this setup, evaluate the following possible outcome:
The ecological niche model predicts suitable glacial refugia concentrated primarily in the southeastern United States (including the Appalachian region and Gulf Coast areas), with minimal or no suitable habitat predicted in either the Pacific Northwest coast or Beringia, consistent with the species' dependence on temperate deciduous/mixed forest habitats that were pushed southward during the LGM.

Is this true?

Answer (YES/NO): NO